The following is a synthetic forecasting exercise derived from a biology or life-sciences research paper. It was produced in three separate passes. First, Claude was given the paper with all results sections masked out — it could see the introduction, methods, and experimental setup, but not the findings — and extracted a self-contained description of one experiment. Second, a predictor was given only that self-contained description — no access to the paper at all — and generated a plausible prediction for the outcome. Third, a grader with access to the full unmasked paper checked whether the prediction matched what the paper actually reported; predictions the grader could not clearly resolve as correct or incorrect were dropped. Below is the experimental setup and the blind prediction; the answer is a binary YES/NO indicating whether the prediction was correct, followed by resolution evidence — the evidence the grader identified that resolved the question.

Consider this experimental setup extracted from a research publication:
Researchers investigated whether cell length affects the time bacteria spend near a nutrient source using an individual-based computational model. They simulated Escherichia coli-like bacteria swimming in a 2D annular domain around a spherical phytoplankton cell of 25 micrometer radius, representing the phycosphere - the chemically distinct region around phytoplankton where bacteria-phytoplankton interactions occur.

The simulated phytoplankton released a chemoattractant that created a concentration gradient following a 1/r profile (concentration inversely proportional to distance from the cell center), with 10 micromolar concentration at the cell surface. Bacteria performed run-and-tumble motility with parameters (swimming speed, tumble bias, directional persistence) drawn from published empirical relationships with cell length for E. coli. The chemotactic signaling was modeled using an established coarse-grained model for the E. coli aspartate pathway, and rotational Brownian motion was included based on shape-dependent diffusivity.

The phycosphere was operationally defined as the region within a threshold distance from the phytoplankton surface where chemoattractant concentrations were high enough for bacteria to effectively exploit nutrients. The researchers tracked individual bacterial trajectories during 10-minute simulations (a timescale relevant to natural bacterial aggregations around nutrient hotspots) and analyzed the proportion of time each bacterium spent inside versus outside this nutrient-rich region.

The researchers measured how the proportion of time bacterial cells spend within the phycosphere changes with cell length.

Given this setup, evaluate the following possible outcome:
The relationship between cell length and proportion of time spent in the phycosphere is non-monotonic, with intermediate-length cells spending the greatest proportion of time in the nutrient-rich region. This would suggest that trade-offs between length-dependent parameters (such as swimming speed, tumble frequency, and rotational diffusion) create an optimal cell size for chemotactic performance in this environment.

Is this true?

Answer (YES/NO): YES